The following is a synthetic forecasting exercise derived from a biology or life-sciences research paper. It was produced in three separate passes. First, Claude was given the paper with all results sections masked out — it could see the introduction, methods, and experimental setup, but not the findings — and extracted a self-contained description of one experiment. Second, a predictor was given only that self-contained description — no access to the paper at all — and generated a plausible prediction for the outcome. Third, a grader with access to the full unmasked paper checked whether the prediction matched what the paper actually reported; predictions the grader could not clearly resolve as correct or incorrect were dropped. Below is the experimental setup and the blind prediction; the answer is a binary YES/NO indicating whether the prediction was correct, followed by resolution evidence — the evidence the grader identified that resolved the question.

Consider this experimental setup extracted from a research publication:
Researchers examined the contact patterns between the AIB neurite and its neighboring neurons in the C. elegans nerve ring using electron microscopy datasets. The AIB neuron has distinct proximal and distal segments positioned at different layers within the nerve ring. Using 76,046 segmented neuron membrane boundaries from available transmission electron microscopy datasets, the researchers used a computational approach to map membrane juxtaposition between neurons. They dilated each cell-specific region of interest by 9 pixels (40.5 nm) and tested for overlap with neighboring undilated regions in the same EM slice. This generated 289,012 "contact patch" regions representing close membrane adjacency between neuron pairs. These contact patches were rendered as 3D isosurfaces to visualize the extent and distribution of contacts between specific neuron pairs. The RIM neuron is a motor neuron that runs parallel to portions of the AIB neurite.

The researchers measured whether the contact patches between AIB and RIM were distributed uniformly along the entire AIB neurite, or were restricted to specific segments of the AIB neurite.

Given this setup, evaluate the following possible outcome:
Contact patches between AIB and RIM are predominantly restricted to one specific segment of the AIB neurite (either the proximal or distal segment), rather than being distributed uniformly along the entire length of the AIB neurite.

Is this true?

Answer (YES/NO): YES